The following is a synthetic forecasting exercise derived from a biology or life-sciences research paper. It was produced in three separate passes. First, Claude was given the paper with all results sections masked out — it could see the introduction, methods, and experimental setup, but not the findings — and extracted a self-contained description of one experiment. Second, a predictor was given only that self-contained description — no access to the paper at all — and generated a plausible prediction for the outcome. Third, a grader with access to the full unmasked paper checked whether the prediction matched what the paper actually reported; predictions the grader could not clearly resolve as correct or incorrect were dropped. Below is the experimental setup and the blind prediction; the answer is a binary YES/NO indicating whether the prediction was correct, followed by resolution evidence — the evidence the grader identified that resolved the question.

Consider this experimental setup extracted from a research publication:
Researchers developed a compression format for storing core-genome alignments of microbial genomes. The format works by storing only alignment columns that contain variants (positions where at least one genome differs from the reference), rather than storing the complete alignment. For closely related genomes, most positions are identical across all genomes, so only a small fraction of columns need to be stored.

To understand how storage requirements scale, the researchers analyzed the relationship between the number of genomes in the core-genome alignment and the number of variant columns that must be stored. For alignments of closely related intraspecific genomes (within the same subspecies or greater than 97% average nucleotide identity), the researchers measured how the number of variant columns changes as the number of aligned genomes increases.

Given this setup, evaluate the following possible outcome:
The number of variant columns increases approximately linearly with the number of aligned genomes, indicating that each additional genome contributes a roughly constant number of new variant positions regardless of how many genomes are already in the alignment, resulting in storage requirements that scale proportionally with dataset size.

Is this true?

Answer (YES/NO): NO